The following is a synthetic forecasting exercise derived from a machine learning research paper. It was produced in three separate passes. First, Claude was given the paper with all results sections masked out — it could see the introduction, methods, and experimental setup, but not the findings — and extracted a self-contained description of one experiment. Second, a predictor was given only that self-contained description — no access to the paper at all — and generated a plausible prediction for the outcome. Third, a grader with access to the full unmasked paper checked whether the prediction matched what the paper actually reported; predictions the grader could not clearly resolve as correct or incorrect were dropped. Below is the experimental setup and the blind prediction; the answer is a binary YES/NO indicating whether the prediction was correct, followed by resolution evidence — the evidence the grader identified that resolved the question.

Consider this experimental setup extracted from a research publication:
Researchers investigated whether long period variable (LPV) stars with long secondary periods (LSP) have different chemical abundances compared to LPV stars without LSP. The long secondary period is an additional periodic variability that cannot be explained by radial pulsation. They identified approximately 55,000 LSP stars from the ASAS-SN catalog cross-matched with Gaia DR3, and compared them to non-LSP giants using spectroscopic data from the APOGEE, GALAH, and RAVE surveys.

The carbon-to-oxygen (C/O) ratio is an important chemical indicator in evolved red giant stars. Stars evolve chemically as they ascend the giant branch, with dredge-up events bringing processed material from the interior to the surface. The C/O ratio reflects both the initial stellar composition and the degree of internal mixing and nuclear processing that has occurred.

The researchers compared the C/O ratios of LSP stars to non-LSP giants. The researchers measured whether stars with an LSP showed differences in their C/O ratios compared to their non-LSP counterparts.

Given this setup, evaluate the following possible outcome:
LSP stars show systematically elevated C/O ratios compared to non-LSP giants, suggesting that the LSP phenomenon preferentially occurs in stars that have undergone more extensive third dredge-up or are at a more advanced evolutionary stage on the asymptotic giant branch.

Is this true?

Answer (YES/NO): NO